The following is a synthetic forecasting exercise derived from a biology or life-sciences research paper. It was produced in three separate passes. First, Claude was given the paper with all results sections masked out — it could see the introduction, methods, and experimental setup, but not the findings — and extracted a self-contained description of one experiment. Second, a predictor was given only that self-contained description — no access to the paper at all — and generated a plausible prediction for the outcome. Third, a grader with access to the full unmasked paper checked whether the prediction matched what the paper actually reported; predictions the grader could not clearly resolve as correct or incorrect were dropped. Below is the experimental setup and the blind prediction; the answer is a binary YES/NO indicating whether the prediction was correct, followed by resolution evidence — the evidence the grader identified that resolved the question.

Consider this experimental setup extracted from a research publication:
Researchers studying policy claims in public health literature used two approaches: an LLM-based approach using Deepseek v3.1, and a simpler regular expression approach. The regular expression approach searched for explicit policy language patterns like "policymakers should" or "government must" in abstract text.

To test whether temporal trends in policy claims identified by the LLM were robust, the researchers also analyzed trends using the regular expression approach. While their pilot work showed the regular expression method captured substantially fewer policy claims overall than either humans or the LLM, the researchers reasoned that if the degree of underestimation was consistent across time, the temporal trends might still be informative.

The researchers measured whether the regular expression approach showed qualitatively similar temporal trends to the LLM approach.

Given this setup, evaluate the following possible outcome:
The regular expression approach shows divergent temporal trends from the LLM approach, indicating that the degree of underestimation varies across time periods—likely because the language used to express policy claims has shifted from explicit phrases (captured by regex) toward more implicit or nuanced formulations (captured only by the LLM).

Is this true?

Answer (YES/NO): NO